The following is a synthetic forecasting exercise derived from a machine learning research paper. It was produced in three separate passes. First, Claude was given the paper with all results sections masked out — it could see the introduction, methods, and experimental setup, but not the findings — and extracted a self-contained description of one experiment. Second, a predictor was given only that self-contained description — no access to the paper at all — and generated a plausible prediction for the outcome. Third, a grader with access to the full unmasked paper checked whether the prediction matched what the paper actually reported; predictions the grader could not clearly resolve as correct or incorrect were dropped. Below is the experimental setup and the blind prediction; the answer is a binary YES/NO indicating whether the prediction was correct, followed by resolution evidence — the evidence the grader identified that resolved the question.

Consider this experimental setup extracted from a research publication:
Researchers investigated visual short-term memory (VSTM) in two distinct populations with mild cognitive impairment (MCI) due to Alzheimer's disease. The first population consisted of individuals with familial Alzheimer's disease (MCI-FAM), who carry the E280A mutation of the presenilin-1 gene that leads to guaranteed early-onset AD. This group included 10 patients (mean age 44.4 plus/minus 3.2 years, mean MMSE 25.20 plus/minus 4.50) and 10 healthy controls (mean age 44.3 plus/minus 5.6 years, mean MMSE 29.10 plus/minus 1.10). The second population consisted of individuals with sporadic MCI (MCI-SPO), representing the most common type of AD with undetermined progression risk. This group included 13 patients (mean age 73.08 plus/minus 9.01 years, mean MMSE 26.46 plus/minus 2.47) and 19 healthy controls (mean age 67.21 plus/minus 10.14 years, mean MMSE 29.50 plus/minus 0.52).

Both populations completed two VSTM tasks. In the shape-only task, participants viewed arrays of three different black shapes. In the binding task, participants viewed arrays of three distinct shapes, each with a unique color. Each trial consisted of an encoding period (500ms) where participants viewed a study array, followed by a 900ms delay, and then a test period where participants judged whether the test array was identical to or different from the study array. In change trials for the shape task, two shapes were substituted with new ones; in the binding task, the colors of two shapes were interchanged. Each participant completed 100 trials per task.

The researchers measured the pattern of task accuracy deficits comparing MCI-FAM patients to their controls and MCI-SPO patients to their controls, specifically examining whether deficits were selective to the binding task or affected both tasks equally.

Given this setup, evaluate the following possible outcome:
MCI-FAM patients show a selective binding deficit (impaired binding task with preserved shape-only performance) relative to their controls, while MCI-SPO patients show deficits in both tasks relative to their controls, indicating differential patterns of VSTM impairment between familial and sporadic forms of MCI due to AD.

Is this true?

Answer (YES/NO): YES